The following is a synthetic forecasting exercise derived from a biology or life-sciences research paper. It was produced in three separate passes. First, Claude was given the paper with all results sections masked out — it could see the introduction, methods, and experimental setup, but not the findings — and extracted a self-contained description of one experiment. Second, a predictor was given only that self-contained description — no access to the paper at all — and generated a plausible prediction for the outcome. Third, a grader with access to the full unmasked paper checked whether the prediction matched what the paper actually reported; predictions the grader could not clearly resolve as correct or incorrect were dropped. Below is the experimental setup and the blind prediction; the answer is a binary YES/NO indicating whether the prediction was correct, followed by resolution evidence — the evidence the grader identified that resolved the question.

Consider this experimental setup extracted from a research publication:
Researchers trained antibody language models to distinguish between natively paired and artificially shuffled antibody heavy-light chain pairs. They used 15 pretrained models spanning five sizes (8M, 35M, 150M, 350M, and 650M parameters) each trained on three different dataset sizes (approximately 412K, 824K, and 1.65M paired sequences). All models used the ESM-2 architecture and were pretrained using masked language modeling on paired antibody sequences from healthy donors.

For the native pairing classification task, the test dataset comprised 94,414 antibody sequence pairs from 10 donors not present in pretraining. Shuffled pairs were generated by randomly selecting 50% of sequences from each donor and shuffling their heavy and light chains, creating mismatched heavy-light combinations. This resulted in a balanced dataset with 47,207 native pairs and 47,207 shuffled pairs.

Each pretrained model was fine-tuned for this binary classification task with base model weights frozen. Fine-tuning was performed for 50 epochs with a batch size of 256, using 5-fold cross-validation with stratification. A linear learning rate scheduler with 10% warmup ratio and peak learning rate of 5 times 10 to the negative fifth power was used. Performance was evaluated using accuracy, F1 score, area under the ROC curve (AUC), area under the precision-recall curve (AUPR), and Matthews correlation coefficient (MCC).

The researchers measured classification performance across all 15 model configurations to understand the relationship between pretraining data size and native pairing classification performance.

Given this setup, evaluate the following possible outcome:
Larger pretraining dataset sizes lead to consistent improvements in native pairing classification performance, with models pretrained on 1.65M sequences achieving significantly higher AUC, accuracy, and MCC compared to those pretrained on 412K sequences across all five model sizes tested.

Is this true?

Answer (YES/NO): NO